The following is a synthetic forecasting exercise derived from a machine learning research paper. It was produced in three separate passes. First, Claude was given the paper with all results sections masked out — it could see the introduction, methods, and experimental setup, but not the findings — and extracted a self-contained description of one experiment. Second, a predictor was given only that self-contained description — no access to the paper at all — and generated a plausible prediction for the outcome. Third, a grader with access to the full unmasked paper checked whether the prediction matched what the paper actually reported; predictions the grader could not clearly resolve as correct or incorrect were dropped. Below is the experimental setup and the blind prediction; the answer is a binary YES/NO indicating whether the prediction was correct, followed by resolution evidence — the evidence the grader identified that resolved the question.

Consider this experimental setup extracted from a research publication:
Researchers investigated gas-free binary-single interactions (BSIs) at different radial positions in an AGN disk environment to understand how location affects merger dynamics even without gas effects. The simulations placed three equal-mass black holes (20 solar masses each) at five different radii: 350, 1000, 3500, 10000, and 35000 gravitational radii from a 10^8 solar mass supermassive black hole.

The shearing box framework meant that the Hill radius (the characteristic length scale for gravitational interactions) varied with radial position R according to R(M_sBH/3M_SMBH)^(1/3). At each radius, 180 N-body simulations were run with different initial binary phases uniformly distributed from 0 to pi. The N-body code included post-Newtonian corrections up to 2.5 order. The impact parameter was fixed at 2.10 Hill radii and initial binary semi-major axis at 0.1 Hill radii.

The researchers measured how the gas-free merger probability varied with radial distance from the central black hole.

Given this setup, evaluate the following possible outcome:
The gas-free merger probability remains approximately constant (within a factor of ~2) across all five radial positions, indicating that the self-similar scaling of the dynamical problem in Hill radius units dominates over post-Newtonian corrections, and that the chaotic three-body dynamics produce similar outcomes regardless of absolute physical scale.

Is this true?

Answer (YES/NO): NO